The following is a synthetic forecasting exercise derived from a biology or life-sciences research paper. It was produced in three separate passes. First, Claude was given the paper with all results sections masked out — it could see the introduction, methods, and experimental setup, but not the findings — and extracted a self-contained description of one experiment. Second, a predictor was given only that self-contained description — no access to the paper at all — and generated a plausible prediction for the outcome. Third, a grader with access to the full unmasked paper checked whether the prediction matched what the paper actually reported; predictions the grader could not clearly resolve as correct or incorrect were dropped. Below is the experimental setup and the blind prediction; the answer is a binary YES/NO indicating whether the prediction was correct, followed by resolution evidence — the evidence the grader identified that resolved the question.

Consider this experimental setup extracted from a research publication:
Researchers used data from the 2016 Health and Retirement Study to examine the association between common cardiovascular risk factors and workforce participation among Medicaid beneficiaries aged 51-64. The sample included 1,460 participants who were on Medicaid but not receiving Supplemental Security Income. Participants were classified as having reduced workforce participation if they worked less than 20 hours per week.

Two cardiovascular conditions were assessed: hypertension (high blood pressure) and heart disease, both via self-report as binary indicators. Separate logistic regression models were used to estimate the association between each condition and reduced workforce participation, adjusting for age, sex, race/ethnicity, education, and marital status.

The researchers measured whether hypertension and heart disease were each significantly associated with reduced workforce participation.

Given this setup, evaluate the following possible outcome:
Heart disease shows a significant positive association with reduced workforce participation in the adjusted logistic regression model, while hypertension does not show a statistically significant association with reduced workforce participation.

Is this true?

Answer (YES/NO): NO